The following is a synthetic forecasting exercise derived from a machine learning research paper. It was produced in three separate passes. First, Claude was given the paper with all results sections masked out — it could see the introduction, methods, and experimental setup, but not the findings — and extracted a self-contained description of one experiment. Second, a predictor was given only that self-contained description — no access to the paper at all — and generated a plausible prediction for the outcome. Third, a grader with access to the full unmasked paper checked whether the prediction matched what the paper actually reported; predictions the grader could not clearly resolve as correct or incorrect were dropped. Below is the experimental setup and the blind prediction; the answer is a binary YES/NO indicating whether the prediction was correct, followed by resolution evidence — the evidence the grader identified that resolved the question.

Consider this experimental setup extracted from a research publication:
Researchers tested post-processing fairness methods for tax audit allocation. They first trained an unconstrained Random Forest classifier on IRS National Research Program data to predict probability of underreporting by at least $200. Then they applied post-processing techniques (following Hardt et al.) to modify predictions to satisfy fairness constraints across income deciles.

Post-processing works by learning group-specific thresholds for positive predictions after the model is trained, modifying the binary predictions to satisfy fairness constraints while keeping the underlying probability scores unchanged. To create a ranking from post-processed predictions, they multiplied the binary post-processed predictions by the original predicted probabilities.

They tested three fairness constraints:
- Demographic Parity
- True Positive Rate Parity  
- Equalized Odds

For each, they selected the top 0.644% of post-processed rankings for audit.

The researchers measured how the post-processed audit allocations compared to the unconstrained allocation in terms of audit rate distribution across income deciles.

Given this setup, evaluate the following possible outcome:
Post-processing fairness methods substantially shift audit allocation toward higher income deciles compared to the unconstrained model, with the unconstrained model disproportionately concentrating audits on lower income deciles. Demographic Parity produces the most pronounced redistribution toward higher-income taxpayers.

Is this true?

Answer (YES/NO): NO